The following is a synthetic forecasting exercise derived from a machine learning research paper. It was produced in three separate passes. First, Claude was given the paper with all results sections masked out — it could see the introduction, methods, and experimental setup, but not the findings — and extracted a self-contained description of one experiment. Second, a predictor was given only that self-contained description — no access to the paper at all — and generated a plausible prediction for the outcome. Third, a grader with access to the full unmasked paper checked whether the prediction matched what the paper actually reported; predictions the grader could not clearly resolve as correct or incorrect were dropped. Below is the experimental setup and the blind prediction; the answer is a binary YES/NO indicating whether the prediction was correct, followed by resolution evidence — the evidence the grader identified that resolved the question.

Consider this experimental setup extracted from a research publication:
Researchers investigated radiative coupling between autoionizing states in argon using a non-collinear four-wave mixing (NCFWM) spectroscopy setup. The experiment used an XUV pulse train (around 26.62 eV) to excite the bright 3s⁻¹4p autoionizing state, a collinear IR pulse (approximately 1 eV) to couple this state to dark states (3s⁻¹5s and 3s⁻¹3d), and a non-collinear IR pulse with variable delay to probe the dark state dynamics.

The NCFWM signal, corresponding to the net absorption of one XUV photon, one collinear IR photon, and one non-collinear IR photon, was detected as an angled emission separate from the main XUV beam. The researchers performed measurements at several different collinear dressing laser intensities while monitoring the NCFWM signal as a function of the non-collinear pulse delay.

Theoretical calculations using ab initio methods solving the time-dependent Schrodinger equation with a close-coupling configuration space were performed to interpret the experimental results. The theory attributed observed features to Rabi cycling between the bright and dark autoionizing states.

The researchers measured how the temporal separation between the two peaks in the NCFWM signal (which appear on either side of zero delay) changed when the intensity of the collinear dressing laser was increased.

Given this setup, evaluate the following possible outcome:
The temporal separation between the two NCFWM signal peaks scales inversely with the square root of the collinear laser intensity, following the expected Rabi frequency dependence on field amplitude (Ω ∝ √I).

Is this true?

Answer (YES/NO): NO